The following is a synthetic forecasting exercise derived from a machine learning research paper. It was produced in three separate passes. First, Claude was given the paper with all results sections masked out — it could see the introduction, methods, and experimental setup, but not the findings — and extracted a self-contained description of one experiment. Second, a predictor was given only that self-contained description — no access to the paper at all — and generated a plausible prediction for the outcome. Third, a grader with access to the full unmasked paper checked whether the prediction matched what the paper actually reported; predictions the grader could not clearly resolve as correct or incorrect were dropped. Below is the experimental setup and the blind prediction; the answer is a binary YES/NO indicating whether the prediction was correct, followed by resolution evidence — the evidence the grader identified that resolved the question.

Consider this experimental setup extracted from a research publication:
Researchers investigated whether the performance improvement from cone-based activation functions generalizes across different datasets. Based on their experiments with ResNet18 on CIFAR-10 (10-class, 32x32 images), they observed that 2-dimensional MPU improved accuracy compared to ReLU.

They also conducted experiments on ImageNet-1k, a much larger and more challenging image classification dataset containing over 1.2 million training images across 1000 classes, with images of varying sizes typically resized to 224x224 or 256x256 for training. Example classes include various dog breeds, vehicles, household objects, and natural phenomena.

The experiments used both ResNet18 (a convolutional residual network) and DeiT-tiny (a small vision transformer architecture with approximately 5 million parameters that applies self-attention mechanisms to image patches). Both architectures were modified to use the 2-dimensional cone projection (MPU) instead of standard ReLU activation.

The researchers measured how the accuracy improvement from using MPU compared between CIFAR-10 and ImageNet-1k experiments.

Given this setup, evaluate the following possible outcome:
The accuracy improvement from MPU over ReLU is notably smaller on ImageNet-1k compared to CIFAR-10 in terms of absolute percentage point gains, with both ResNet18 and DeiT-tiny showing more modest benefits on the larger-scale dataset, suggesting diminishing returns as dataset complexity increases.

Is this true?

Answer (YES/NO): NO